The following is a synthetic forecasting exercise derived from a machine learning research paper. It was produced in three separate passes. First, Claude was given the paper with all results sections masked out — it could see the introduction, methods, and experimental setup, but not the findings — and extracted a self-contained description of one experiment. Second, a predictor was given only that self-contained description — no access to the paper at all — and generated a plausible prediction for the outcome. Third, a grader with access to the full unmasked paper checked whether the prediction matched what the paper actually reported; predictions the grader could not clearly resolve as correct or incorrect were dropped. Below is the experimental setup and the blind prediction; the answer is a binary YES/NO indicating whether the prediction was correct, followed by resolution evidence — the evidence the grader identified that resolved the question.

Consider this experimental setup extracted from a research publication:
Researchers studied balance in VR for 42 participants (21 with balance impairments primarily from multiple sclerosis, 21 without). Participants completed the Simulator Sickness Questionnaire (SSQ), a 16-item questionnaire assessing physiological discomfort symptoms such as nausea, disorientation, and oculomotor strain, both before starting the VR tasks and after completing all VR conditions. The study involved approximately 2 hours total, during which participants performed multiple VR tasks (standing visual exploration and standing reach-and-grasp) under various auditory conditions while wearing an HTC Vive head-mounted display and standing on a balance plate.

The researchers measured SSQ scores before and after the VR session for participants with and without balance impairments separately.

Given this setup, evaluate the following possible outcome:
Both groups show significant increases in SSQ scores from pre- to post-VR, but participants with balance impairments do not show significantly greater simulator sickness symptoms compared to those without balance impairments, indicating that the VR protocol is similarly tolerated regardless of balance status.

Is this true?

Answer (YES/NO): NO